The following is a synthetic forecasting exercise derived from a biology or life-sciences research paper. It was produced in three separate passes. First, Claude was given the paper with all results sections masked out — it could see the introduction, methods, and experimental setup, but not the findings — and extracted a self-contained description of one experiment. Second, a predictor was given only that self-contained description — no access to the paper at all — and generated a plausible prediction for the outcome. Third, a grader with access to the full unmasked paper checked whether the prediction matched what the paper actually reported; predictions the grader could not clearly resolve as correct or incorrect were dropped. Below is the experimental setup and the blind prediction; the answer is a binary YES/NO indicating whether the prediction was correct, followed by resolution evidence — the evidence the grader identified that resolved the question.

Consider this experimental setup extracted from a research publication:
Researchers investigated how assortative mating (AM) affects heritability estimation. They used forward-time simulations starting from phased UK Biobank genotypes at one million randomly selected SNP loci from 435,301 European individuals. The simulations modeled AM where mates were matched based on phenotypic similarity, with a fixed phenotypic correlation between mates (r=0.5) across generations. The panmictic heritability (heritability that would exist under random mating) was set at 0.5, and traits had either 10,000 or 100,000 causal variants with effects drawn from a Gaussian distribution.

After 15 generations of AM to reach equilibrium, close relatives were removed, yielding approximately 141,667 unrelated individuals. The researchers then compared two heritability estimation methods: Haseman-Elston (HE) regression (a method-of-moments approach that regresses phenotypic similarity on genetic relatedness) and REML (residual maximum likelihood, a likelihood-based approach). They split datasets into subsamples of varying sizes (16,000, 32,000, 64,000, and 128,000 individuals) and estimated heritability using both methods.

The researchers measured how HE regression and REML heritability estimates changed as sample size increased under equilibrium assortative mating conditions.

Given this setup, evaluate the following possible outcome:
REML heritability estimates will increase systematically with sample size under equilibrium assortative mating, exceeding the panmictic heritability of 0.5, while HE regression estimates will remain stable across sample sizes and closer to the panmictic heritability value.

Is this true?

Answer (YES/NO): NO